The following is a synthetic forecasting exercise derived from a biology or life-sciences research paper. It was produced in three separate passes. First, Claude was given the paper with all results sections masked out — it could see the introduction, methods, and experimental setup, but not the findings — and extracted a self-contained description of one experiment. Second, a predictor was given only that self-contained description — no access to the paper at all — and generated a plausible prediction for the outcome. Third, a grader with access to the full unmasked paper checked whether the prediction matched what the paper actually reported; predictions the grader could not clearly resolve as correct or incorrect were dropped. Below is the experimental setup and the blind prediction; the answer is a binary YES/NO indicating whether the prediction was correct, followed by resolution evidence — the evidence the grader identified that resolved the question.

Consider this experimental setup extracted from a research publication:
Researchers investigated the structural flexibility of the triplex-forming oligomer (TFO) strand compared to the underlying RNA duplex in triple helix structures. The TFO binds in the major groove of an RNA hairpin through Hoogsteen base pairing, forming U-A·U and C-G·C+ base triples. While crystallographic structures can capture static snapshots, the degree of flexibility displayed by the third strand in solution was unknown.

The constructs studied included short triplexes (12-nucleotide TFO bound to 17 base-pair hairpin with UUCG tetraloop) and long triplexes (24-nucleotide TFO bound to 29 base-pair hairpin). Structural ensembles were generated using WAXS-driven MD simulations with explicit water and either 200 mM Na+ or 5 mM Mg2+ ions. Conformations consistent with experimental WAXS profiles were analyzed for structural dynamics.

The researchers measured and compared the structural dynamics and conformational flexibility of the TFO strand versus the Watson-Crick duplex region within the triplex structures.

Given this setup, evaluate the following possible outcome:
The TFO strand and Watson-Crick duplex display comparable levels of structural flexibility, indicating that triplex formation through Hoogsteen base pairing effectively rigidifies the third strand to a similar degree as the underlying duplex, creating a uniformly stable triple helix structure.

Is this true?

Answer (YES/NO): NO